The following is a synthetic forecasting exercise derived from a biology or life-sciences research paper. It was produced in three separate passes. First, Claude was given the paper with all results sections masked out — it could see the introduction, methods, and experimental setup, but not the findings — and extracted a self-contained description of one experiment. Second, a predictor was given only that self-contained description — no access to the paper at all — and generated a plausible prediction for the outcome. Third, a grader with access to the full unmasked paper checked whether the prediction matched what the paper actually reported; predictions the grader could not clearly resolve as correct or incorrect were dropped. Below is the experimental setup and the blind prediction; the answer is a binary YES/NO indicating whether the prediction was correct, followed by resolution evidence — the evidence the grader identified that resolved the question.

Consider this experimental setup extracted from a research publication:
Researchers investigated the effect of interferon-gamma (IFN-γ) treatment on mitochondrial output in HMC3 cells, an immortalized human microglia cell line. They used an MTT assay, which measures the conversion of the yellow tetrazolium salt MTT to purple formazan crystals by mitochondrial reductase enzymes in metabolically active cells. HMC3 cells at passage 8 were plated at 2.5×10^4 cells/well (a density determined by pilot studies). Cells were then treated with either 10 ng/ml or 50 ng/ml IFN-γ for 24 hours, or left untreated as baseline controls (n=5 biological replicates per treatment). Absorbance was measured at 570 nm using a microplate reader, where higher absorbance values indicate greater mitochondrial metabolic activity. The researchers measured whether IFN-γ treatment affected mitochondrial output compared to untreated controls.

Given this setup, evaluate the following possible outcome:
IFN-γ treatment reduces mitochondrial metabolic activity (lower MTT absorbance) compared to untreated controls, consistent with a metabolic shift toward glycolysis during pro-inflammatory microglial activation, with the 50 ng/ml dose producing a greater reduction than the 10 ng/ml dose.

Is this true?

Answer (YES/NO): NO